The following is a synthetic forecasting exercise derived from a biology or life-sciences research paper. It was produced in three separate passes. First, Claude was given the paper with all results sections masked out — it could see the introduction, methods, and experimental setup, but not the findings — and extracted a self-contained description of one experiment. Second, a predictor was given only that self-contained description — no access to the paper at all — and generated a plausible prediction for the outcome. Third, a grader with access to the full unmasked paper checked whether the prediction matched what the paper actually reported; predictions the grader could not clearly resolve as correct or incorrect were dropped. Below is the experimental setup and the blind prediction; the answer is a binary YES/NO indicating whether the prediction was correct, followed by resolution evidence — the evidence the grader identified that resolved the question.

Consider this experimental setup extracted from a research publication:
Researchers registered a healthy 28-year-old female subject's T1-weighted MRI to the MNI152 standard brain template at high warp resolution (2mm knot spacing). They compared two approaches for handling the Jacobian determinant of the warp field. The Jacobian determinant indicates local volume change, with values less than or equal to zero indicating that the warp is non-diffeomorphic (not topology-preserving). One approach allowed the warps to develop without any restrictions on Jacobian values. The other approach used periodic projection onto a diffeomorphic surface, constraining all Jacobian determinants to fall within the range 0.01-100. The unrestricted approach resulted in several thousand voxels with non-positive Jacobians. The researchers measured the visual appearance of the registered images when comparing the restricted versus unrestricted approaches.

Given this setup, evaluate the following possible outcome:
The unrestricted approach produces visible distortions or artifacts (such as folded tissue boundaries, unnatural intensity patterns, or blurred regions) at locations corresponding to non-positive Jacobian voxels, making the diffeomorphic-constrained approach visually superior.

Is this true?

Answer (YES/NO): NO